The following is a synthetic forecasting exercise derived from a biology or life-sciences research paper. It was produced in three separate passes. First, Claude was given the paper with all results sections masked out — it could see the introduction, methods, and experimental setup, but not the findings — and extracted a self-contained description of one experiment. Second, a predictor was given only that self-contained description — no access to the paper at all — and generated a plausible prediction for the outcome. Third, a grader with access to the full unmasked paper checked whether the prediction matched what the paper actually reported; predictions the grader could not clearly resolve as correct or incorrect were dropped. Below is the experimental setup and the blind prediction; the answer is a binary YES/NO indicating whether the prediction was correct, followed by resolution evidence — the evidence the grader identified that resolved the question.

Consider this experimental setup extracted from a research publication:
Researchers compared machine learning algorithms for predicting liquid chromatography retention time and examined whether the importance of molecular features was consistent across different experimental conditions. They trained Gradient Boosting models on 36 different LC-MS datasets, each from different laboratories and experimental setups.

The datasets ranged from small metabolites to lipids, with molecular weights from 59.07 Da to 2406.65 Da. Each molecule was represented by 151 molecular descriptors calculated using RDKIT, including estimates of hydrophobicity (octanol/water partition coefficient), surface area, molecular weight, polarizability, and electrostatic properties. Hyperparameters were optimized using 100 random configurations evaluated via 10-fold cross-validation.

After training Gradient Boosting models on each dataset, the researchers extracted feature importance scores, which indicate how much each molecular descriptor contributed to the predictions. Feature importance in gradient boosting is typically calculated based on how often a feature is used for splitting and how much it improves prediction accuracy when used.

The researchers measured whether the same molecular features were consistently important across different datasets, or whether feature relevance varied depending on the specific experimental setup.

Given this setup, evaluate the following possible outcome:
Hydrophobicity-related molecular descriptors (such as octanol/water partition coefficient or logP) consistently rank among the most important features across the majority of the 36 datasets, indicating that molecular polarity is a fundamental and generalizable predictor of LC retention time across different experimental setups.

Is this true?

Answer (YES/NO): YES